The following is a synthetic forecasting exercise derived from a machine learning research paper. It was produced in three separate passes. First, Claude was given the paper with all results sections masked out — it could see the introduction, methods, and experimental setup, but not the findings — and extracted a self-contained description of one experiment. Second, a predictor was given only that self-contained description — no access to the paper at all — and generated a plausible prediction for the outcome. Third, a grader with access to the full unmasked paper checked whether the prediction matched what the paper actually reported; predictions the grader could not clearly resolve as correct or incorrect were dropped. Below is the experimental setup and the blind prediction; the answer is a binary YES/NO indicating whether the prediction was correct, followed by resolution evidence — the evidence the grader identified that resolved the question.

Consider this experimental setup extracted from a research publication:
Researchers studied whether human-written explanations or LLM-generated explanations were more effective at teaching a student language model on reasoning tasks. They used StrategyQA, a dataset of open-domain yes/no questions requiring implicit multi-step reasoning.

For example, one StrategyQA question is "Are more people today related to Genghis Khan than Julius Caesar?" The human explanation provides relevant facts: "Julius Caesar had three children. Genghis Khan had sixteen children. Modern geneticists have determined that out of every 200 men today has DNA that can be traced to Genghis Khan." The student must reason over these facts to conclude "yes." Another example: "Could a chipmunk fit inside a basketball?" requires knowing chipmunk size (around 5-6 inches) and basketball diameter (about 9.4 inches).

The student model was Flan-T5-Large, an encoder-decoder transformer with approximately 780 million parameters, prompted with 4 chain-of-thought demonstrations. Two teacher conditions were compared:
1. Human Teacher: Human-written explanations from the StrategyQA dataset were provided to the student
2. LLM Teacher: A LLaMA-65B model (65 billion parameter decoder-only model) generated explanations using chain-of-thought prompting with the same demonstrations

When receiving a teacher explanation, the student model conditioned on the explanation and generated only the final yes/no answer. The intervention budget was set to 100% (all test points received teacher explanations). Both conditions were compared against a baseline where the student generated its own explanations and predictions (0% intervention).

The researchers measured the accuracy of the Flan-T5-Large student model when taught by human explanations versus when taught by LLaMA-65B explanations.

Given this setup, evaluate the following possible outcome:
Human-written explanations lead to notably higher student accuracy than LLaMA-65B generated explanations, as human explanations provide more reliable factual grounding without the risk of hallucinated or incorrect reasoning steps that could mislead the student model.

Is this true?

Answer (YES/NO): YES